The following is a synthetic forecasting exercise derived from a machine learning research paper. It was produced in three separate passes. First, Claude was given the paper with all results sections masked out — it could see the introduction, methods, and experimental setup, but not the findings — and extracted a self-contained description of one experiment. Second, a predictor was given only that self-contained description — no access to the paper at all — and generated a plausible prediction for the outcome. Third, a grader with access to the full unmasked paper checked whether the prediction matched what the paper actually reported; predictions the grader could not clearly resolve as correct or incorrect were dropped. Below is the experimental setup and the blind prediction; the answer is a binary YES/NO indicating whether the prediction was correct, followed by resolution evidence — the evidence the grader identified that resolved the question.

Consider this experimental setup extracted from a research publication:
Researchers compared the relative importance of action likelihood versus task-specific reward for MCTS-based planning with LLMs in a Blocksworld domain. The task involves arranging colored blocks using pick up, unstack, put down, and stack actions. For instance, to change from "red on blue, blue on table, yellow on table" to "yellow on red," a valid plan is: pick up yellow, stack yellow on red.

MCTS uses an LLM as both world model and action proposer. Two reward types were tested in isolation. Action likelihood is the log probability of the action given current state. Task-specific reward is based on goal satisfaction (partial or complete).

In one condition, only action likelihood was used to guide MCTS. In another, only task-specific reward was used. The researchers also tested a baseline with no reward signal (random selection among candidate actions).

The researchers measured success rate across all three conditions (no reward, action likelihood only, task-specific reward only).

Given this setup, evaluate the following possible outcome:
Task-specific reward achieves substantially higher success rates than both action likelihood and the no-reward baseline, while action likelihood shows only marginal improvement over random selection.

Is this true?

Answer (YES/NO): NO